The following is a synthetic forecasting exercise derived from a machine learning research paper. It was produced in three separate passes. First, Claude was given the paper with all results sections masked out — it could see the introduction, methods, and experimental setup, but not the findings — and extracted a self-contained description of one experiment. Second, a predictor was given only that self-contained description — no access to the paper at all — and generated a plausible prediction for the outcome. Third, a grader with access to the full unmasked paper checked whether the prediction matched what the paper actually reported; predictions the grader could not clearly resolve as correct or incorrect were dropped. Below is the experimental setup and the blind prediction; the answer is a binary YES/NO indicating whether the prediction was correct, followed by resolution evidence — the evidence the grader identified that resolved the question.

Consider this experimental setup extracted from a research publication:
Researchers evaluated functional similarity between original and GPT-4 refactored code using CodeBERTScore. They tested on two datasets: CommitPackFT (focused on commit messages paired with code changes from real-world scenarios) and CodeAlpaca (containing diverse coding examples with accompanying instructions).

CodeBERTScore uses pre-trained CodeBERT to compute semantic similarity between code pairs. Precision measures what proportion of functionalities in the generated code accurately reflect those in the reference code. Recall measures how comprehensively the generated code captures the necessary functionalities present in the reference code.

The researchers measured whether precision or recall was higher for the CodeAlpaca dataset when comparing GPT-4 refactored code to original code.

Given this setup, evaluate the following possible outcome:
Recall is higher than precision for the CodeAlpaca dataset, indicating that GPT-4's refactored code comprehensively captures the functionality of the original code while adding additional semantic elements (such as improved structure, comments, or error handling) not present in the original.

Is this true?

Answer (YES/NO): NO